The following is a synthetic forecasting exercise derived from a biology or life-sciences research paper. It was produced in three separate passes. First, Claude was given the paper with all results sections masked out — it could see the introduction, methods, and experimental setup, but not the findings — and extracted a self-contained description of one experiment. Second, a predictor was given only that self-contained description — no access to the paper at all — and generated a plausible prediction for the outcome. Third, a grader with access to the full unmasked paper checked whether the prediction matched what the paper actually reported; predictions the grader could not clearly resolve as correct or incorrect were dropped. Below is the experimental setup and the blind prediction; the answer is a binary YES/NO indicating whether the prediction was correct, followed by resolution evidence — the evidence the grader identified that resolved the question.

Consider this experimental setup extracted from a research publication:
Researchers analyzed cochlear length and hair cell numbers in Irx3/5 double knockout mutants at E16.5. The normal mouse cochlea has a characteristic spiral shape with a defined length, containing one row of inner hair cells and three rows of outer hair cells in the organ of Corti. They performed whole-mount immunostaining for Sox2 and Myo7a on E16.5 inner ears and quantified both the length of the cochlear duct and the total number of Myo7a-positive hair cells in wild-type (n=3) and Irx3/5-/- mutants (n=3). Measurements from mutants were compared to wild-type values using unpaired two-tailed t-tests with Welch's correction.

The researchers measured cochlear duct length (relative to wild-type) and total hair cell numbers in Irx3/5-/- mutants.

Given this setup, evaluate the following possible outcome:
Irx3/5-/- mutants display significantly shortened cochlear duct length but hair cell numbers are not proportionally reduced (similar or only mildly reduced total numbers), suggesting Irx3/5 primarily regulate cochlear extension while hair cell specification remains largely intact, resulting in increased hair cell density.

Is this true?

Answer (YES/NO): NO